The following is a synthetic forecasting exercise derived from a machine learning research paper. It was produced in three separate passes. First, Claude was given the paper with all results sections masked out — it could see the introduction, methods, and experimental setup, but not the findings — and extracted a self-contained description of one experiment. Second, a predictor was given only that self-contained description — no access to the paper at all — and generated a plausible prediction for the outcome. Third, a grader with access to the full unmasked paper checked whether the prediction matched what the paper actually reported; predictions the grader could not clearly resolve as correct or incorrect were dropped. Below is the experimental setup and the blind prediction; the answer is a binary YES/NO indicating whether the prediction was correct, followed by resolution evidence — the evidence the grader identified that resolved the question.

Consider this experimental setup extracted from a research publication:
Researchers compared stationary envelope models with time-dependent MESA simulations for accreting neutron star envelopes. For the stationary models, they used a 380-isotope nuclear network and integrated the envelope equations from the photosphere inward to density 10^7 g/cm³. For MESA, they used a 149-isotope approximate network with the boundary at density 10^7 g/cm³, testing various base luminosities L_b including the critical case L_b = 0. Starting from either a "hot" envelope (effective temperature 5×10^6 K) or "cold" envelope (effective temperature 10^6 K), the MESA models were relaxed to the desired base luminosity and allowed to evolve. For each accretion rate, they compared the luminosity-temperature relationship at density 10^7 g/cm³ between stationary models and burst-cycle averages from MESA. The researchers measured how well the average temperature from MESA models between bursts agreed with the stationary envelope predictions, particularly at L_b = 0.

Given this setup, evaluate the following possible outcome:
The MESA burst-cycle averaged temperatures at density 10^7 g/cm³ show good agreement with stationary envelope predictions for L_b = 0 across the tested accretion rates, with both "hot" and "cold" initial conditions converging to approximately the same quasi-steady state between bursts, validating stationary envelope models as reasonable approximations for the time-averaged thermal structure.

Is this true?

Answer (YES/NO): YES